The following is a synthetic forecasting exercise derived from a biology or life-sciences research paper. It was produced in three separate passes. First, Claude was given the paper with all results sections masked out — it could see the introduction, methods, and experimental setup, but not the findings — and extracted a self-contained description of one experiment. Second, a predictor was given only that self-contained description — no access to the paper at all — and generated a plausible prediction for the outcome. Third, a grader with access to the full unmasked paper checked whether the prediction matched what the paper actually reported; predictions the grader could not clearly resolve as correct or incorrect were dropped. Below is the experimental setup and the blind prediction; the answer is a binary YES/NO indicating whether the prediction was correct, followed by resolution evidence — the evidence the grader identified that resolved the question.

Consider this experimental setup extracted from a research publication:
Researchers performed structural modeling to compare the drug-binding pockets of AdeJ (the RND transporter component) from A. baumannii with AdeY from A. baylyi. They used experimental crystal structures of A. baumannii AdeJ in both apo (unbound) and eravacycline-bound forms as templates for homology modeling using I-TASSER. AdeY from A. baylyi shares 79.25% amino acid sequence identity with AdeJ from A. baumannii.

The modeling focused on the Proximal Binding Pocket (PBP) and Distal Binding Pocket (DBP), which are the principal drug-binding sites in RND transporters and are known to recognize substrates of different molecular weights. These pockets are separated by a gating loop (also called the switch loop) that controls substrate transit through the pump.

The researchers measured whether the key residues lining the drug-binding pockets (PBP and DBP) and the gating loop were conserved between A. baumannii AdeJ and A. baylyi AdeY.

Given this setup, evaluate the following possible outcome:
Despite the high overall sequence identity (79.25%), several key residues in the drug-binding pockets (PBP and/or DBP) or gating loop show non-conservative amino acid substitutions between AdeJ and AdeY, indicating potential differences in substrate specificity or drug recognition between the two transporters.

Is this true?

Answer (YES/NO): NO